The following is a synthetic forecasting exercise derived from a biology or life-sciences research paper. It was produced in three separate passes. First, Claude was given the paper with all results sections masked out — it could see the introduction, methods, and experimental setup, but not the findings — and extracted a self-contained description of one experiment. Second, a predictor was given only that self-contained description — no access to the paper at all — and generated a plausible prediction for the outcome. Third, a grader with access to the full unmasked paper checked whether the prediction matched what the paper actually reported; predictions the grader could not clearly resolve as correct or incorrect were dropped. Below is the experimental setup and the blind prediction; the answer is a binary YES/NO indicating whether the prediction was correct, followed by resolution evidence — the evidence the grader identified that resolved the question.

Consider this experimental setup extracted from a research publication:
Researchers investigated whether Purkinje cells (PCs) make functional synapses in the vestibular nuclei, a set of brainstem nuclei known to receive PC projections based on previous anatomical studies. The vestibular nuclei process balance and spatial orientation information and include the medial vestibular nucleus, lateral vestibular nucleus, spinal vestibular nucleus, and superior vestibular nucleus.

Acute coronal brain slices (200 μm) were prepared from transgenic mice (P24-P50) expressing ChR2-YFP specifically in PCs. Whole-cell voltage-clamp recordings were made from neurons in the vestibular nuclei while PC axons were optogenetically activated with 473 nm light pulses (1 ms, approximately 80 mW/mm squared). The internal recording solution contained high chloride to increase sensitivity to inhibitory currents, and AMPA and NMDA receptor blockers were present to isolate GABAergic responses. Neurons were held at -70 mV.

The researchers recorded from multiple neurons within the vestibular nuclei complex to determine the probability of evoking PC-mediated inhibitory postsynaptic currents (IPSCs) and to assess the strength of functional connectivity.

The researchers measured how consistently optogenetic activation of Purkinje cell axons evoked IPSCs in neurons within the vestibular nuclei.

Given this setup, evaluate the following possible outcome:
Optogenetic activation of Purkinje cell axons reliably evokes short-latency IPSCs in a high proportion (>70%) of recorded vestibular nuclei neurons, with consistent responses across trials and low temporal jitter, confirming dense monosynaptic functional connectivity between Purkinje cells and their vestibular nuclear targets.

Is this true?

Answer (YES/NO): NO